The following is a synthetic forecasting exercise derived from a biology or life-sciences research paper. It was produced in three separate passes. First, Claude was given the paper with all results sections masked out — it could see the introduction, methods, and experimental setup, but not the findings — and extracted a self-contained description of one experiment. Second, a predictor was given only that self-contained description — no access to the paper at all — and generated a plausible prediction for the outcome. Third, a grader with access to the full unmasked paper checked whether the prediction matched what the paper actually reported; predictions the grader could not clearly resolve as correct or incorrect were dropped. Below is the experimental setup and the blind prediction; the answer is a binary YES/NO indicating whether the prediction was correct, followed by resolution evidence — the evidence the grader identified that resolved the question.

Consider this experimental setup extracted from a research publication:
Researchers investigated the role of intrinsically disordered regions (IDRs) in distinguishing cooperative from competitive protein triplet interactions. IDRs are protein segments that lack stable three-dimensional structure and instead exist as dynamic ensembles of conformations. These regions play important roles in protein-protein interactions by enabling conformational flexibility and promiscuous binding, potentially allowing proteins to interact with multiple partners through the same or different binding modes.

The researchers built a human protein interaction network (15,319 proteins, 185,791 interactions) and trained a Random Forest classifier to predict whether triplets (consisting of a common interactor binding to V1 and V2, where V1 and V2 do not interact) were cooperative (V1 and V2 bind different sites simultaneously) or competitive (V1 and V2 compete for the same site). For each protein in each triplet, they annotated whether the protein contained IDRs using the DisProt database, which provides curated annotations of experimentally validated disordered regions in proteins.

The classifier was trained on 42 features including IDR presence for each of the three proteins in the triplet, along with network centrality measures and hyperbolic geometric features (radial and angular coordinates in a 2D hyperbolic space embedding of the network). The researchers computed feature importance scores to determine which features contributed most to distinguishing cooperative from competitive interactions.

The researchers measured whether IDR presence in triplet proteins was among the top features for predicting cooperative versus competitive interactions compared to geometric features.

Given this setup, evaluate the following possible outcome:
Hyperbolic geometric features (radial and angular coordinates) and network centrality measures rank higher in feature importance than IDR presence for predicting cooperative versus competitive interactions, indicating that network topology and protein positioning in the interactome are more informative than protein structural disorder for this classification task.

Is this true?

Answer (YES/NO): YES